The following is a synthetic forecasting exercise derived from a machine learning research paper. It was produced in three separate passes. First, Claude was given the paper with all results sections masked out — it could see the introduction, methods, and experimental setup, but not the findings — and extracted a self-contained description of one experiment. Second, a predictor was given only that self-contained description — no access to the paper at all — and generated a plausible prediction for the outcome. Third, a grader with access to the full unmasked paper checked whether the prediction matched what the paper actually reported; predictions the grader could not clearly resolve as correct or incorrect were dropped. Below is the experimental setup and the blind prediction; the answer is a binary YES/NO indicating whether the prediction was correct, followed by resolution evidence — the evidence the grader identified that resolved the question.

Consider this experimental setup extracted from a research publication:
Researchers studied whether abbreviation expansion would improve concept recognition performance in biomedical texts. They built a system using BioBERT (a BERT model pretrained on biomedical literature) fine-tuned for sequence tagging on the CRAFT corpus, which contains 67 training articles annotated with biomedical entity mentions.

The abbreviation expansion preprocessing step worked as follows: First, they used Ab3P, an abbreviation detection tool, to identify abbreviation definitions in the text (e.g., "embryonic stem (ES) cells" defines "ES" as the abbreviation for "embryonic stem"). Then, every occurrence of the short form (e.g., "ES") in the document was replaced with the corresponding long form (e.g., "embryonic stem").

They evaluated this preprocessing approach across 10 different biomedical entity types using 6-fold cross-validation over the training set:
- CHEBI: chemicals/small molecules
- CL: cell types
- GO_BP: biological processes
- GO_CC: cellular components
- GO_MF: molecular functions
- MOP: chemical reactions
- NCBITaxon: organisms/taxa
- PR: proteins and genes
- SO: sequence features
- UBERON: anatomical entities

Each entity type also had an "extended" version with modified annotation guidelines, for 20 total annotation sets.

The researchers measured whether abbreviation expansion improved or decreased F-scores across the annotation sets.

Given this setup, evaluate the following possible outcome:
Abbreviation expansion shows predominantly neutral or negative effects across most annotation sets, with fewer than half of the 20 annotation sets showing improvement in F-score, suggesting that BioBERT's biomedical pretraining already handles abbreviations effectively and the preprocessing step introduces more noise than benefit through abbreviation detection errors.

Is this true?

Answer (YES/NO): YES